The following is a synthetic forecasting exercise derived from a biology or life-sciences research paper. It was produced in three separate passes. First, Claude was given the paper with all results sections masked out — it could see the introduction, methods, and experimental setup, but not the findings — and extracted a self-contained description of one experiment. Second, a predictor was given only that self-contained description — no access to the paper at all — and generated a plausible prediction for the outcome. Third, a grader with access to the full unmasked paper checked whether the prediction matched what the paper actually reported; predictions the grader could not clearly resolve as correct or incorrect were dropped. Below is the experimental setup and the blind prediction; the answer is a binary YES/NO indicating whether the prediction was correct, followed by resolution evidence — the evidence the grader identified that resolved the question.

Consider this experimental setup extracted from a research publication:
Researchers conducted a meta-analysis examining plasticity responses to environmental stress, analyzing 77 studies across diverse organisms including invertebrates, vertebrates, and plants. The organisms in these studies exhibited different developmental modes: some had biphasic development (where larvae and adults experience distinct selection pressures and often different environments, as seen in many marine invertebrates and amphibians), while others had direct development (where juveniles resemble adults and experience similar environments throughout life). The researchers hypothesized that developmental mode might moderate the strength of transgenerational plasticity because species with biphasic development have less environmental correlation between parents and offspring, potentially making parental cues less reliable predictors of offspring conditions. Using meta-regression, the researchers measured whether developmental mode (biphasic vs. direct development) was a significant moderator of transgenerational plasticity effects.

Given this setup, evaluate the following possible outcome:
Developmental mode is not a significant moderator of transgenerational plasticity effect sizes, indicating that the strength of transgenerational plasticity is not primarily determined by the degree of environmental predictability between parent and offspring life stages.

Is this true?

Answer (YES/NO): YES